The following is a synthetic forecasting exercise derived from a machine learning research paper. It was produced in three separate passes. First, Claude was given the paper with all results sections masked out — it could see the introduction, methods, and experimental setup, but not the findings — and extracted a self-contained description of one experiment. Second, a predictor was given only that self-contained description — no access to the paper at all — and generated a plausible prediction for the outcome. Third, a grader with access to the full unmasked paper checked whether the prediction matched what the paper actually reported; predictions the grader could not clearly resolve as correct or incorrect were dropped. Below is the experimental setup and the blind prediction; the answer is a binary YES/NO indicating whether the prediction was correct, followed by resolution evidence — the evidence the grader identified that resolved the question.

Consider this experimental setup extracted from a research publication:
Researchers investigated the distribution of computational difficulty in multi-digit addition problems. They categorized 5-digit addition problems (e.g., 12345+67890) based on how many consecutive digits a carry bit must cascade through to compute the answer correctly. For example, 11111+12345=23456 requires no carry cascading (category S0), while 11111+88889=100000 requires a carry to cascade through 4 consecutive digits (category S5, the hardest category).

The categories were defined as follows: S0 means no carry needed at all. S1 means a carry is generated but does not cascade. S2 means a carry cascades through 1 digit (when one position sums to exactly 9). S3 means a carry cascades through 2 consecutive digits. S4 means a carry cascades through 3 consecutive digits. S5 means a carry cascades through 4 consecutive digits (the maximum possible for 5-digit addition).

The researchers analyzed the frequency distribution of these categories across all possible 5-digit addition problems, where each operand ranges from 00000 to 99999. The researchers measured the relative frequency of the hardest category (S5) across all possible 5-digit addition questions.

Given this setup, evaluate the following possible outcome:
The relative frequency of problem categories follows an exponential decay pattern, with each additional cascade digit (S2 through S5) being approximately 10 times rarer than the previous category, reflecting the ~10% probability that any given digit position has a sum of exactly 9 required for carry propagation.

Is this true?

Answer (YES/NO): NO